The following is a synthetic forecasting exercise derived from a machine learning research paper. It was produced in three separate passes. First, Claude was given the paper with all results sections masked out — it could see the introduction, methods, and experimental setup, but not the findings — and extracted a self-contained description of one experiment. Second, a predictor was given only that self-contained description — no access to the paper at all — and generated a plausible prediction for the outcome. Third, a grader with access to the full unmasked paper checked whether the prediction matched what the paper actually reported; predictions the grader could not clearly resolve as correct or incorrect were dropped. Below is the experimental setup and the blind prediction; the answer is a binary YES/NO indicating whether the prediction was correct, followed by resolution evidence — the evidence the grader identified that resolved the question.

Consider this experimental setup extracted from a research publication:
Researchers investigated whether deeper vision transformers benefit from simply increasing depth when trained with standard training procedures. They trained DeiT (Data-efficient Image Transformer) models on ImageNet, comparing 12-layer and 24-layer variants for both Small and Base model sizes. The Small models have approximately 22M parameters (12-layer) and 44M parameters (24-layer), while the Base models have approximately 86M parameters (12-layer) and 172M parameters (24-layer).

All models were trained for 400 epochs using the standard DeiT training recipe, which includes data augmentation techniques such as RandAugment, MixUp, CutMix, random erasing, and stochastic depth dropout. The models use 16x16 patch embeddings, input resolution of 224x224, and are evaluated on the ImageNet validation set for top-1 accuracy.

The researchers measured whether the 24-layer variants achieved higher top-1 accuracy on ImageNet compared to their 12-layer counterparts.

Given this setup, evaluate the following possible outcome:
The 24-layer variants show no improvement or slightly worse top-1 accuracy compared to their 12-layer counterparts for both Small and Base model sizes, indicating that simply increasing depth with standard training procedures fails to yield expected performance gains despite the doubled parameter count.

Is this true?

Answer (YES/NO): YES